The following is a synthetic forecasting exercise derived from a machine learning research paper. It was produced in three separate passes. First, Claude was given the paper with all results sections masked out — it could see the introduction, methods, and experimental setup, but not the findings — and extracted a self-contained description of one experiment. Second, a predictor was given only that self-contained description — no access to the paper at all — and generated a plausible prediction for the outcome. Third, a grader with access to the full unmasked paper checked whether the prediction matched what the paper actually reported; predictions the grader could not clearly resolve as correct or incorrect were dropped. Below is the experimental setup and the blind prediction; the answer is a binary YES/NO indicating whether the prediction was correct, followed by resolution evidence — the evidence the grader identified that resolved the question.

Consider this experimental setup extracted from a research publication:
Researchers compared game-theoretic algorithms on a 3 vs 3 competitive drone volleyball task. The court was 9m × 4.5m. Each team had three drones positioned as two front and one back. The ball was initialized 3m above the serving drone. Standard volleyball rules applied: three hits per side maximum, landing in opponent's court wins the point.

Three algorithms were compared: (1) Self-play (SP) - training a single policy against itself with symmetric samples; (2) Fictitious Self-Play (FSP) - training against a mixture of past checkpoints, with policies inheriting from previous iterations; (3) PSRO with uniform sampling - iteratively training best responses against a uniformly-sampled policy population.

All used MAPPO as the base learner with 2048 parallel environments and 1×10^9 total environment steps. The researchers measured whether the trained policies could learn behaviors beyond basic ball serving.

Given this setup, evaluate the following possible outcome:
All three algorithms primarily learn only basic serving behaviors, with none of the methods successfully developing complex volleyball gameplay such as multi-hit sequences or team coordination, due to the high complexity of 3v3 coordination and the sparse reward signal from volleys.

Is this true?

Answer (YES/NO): YES